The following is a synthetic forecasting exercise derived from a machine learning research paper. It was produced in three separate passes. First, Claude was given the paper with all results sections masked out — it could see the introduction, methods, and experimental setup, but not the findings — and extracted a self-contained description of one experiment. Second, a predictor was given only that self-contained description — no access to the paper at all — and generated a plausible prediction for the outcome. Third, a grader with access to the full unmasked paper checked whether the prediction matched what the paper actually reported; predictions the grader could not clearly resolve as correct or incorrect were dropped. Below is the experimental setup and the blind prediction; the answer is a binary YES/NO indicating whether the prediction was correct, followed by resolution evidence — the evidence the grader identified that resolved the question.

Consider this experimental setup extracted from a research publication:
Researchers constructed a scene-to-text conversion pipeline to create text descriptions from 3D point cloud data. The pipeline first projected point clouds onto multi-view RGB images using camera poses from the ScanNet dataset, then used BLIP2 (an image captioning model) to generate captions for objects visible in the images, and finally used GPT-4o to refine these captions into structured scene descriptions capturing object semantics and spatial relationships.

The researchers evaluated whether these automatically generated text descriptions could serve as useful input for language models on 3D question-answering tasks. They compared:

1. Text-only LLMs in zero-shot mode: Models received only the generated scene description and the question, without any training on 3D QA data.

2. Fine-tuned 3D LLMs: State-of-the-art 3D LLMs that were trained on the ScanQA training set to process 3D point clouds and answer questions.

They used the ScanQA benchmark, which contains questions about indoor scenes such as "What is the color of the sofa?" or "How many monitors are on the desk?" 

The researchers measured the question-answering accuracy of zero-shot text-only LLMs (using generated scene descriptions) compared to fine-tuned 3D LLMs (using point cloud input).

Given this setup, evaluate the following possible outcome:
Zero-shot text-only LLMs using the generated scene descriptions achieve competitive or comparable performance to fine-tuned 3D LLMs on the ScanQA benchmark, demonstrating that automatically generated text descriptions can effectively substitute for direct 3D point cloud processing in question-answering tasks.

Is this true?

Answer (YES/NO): YES